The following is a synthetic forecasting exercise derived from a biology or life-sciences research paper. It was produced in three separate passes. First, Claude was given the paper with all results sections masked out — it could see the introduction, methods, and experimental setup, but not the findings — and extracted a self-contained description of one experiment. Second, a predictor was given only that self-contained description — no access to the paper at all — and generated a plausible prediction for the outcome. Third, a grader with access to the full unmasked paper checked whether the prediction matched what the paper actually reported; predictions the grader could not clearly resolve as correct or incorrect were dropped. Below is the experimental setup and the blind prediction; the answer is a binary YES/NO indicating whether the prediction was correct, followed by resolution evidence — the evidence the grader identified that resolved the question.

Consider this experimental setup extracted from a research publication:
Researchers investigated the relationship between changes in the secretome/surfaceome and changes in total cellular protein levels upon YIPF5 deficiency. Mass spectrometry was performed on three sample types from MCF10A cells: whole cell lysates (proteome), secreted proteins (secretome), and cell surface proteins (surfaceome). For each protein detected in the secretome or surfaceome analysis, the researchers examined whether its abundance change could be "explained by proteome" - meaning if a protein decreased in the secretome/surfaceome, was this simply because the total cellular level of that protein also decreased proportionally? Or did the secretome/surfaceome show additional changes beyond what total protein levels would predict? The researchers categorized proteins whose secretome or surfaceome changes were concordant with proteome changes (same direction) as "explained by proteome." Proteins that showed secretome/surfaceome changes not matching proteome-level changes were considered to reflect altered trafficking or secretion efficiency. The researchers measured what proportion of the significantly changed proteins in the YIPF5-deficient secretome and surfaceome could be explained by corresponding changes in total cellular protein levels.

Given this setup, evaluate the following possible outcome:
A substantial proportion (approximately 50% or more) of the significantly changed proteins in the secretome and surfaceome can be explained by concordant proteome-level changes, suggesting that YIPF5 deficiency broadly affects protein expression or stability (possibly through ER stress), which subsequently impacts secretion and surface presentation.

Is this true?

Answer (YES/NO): NO